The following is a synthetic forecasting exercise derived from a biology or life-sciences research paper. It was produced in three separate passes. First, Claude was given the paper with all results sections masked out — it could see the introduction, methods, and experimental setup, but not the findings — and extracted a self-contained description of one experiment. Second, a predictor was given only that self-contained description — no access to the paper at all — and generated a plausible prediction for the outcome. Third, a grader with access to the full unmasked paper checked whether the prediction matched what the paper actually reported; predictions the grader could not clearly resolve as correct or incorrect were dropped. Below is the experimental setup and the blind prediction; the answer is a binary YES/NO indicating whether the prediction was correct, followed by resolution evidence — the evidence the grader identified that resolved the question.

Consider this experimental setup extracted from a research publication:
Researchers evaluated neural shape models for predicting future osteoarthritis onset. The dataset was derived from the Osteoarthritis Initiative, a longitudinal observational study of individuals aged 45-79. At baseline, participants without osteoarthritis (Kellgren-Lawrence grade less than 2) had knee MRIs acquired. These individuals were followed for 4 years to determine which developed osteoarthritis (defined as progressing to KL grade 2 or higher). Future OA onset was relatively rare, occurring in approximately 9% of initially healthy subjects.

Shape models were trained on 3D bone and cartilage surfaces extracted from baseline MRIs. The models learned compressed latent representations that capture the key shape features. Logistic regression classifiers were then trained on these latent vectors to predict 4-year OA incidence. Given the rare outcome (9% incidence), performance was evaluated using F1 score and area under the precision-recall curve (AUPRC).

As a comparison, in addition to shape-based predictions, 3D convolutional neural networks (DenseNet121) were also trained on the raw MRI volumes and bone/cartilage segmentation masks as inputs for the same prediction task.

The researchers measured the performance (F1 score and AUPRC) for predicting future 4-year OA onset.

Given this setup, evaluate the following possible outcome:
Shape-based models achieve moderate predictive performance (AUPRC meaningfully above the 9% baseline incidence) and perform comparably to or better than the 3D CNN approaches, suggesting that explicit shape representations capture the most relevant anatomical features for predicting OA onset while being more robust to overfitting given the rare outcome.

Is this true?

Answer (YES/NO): NO